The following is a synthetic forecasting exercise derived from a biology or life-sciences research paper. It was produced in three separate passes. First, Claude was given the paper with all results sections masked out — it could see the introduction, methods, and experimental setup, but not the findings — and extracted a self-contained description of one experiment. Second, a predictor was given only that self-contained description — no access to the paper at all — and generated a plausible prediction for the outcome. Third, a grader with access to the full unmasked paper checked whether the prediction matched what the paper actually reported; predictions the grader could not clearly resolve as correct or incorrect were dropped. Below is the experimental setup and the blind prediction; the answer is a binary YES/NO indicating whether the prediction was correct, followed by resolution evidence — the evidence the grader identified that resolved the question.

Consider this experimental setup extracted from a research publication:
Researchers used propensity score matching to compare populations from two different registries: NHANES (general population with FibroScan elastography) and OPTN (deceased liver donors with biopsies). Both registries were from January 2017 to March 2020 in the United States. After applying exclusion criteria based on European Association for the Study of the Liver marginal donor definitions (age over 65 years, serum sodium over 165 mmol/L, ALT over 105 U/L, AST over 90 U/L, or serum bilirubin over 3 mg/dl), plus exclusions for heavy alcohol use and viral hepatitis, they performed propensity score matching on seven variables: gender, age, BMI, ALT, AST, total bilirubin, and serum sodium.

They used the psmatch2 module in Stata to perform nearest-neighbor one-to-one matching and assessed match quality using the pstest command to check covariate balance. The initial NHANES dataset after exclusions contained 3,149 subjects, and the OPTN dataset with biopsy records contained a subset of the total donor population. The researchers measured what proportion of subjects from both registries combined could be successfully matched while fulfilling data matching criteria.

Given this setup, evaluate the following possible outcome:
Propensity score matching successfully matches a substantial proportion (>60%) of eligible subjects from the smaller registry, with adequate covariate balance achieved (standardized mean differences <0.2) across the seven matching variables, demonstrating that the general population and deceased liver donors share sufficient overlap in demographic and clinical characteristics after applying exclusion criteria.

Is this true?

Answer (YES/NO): NO